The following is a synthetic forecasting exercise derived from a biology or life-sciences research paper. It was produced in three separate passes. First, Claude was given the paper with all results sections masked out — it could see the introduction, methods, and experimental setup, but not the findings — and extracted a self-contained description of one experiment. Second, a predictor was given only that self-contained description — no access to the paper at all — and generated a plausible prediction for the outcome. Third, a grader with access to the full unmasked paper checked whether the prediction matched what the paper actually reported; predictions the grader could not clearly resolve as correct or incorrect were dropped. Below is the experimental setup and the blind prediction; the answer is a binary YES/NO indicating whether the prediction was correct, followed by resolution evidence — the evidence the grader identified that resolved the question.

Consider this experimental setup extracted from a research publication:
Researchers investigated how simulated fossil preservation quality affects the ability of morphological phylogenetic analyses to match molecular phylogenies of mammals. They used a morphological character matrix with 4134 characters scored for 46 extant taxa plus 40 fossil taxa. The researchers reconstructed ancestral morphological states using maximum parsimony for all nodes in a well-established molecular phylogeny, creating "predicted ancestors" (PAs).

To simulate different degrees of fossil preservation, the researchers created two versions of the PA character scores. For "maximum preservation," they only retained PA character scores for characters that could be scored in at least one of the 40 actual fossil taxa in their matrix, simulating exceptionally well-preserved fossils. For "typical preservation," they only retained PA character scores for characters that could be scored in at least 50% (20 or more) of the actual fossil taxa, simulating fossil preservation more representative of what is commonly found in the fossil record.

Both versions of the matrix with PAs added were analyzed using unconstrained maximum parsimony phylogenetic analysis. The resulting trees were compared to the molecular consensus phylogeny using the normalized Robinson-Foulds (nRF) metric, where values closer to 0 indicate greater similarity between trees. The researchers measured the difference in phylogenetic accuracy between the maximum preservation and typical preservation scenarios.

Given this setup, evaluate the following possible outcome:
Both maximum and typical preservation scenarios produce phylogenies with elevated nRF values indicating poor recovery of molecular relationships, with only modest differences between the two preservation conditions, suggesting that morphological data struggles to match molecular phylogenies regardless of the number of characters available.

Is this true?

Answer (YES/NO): NO